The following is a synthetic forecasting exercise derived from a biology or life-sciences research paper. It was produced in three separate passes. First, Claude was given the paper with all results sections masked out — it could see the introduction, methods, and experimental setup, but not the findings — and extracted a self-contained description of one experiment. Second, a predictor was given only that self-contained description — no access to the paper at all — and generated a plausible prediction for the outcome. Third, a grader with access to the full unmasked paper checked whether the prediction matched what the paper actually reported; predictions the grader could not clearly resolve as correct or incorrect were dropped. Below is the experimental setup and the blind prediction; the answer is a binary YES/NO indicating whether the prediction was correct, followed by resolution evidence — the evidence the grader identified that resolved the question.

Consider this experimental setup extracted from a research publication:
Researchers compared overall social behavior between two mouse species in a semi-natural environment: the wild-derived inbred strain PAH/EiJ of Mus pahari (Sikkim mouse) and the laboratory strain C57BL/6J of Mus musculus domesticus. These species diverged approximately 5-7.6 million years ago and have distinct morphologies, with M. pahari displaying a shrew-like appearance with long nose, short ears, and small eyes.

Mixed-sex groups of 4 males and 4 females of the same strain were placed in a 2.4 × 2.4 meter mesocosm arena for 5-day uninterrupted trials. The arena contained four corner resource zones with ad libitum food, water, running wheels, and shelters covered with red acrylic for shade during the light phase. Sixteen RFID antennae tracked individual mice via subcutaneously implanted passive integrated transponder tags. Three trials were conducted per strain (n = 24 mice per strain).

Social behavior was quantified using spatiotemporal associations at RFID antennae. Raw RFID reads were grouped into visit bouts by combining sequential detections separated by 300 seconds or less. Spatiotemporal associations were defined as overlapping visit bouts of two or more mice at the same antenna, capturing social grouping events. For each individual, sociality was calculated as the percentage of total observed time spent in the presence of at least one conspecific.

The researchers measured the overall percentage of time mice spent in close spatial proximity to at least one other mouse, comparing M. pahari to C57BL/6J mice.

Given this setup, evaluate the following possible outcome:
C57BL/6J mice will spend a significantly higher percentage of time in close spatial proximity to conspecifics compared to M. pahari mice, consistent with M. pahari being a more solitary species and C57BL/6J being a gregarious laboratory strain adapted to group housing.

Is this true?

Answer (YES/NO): NO